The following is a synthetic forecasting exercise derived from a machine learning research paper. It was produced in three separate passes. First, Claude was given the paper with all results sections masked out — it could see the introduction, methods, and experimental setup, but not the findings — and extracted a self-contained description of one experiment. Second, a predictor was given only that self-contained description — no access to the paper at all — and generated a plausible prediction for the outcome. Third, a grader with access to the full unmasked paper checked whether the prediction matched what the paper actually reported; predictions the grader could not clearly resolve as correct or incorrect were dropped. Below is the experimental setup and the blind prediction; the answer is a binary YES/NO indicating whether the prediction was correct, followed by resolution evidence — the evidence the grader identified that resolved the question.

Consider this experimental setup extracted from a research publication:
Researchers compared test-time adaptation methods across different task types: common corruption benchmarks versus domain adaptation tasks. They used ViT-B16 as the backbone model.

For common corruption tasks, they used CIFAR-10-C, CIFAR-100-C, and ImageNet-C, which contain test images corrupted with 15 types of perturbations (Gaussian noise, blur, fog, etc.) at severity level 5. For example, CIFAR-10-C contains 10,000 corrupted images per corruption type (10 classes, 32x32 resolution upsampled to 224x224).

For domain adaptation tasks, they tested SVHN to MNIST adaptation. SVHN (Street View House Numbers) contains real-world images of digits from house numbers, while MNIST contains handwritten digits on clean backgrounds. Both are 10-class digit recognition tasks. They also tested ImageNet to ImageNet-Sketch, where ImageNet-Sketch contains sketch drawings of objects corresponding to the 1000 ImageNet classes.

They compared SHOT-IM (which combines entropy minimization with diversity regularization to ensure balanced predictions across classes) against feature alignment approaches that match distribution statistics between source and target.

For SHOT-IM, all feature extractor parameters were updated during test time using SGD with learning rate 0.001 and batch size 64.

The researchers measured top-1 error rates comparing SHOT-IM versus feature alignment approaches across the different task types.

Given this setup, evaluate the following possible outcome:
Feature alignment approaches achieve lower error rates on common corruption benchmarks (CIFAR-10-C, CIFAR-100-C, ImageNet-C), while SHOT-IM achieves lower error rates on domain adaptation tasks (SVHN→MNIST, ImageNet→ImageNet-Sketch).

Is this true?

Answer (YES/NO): NO